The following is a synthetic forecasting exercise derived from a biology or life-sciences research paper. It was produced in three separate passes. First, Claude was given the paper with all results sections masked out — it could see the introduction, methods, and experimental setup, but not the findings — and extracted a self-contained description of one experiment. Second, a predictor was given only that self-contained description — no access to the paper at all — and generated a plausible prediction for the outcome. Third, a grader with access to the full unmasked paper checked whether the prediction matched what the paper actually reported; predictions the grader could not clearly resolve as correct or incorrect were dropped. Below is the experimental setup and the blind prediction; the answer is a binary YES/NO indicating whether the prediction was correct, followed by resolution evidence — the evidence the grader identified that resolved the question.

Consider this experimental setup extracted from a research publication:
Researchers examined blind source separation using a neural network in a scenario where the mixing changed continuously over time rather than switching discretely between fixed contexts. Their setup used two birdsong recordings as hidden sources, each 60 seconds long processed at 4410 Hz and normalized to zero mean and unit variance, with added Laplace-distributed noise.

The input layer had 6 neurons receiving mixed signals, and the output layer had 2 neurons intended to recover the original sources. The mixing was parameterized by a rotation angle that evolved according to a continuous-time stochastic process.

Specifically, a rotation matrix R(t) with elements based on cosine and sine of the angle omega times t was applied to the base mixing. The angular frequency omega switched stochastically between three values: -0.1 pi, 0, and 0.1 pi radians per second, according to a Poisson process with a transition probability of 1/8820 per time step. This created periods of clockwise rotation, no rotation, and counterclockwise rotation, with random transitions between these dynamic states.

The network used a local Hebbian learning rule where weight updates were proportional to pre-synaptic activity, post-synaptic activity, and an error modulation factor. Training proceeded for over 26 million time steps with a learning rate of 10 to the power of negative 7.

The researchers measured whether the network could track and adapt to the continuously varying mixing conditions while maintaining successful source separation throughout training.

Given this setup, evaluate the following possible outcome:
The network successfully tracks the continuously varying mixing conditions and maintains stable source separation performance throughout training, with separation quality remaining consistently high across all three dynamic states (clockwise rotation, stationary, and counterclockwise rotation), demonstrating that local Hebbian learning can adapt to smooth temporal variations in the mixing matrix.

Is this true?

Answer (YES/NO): NO